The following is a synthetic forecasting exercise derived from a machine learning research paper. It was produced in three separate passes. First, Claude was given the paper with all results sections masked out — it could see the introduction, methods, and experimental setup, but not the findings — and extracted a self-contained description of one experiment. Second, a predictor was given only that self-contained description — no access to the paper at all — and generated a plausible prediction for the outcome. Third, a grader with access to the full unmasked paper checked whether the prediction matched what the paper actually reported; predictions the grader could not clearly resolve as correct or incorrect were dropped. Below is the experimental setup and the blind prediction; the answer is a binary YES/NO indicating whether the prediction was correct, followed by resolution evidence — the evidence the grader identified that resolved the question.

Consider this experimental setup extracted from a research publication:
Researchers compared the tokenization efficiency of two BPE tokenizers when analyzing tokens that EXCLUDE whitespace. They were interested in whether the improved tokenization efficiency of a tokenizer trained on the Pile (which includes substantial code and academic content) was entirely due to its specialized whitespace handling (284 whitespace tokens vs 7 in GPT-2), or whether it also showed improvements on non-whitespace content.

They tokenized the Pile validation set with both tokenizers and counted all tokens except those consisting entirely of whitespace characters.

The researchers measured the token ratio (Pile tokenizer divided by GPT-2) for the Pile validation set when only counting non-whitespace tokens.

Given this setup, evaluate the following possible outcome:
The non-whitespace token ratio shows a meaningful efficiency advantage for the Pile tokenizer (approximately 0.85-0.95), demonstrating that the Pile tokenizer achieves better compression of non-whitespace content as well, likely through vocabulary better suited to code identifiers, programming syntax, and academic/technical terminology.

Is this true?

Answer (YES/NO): NO